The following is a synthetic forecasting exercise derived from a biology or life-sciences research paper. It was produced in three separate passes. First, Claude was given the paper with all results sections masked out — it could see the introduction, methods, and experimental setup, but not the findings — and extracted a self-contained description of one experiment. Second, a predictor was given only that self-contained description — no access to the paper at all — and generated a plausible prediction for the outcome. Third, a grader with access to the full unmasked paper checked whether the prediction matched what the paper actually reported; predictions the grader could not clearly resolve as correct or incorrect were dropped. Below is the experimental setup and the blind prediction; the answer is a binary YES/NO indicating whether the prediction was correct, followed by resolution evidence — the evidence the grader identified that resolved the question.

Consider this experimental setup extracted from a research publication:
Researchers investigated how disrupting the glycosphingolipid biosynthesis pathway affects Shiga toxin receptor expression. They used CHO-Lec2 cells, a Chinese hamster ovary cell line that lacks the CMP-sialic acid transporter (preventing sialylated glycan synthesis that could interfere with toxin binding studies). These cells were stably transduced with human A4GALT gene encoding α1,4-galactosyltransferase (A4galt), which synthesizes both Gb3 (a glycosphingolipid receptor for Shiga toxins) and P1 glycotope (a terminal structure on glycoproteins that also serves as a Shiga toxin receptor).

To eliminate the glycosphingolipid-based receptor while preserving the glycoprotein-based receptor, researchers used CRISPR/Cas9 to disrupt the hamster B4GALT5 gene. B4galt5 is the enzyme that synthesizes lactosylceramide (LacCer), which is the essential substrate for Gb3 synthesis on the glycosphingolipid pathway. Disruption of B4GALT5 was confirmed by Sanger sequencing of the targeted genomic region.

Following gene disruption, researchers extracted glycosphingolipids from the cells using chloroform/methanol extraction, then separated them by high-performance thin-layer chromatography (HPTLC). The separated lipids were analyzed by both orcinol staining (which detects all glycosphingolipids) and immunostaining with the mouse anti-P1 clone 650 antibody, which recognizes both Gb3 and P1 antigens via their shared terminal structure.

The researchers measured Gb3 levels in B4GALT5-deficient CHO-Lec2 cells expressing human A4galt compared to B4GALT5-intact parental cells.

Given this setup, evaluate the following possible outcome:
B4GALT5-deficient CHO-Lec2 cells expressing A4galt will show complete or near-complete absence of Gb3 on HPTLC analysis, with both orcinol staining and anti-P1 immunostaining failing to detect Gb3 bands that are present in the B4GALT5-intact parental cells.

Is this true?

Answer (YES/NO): YES